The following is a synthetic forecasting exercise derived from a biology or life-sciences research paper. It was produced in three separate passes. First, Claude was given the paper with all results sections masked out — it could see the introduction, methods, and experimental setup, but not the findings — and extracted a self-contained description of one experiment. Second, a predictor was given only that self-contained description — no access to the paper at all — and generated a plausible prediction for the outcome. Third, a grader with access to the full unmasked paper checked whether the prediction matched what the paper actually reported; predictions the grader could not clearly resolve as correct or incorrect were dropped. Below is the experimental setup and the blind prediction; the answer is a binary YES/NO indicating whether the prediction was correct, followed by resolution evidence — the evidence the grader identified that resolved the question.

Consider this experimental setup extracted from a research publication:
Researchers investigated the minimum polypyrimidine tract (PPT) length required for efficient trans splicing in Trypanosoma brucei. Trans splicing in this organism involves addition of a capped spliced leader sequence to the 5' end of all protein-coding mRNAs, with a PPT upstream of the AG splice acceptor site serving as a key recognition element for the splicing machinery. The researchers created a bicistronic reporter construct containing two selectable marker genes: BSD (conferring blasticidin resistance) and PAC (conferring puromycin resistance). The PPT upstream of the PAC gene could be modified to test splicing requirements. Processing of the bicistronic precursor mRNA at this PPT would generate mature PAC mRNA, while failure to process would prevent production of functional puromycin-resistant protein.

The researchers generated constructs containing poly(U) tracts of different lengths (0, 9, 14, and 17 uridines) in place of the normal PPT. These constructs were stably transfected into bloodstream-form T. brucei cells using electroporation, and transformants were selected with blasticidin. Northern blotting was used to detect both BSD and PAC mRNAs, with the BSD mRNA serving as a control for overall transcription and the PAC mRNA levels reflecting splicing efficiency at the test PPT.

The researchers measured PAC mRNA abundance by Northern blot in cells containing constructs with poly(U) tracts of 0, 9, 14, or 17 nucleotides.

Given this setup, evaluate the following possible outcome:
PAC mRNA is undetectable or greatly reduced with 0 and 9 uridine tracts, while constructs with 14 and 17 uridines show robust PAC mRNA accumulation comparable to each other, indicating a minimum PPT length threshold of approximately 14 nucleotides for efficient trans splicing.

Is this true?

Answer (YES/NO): NO